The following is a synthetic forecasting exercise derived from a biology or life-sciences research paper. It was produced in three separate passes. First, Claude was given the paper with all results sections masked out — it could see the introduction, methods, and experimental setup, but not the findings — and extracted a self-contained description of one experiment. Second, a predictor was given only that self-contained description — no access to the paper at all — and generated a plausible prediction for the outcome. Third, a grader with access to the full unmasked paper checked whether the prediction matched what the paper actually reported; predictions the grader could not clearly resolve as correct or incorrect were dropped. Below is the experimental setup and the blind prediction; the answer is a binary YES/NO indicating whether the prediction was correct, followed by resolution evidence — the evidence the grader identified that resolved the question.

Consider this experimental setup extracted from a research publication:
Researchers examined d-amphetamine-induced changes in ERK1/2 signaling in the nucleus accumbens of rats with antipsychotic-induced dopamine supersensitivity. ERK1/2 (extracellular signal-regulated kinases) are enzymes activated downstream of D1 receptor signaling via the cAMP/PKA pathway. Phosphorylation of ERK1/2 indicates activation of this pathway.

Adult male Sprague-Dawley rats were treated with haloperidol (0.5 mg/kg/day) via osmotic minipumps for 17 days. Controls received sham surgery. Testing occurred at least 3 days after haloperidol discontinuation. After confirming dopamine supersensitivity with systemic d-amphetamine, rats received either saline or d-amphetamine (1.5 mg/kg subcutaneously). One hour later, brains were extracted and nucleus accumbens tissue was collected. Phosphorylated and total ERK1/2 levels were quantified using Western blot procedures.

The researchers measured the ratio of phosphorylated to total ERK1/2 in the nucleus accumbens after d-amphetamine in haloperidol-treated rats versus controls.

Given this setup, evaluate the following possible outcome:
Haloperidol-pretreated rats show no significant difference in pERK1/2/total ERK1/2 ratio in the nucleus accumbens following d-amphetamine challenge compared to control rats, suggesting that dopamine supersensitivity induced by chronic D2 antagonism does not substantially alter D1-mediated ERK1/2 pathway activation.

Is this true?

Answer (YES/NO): NO